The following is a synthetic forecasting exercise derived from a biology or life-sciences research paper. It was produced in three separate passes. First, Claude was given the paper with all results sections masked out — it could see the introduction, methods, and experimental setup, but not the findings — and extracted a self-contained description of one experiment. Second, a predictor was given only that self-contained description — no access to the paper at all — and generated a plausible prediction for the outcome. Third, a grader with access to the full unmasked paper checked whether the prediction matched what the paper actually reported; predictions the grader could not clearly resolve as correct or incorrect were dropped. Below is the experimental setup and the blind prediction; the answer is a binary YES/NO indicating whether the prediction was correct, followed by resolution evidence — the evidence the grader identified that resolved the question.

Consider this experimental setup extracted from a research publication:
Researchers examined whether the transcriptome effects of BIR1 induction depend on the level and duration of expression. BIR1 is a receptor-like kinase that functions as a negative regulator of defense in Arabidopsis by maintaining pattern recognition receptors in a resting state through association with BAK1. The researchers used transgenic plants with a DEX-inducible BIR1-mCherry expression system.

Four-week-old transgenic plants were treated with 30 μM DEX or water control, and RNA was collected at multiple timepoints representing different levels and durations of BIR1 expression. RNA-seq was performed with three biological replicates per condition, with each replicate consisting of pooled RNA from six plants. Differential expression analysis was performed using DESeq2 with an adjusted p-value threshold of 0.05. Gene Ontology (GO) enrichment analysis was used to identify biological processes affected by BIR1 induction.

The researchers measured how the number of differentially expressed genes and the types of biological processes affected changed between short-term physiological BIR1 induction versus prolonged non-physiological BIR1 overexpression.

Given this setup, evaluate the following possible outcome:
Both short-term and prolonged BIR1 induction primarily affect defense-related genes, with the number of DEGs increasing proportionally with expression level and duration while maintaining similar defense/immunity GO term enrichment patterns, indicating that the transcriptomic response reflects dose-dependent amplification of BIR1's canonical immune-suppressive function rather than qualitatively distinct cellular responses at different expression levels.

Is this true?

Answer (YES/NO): NO